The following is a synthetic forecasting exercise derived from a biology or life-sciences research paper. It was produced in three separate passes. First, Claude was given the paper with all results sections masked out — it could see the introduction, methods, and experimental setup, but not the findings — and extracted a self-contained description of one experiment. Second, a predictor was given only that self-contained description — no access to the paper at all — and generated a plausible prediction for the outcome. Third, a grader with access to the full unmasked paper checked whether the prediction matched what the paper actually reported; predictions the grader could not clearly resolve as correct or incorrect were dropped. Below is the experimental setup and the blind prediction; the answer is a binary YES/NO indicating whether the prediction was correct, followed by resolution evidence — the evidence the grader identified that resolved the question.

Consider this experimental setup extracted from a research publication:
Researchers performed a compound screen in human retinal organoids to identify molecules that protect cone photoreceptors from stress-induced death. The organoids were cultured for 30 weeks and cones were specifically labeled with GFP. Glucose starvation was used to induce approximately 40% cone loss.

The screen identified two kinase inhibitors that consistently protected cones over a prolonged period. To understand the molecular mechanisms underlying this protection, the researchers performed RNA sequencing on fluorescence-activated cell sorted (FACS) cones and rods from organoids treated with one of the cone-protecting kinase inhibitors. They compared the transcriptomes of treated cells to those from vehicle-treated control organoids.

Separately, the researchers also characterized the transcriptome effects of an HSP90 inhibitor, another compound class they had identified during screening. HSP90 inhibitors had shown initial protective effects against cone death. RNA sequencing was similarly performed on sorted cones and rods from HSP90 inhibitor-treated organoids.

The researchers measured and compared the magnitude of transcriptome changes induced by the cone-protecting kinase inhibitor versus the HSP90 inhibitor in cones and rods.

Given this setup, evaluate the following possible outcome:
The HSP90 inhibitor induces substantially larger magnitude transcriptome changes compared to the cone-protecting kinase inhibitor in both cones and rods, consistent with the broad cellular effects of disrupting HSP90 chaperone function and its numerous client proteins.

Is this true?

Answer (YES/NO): YES